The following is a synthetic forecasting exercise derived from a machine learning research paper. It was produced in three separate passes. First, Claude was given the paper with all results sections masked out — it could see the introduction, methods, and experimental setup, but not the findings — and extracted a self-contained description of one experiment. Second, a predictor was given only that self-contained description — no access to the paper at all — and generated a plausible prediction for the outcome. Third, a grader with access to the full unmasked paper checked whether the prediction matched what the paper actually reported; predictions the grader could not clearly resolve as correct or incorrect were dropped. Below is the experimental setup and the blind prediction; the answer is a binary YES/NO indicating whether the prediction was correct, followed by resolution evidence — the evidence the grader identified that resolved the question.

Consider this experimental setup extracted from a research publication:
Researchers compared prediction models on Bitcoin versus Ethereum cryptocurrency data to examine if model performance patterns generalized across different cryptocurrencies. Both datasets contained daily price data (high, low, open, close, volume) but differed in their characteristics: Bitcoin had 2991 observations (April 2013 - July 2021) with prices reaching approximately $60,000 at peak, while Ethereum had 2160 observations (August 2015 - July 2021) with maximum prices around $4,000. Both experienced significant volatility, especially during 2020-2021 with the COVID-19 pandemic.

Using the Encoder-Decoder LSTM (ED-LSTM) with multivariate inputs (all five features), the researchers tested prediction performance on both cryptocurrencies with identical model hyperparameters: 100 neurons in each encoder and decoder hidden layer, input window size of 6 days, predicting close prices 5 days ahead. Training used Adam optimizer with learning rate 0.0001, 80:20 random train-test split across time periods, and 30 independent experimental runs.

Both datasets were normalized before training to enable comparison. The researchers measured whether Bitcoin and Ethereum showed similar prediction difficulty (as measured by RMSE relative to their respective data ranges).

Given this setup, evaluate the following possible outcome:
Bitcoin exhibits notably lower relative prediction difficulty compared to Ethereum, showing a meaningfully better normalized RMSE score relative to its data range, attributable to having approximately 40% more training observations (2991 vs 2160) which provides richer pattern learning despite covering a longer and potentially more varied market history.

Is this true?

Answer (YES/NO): NO